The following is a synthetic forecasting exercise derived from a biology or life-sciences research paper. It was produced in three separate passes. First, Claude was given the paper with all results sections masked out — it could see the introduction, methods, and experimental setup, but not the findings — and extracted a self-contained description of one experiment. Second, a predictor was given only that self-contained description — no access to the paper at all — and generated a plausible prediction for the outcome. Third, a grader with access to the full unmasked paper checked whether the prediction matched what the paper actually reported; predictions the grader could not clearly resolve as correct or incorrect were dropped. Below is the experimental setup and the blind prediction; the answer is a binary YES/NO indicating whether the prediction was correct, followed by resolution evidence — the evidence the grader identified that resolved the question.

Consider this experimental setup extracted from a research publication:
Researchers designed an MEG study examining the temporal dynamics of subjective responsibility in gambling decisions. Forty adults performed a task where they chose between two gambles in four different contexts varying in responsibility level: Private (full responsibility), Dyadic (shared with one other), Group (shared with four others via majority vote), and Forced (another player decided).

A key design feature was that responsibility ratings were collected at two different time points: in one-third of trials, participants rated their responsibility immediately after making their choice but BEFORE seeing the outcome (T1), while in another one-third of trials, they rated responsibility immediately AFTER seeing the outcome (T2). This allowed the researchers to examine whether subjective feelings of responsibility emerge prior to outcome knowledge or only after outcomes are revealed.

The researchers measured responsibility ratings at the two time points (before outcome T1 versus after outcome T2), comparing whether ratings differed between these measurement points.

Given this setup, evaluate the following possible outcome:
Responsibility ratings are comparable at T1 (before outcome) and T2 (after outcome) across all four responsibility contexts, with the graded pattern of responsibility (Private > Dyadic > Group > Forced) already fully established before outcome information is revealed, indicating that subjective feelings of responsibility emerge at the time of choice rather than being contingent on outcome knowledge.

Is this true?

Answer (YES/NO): NO